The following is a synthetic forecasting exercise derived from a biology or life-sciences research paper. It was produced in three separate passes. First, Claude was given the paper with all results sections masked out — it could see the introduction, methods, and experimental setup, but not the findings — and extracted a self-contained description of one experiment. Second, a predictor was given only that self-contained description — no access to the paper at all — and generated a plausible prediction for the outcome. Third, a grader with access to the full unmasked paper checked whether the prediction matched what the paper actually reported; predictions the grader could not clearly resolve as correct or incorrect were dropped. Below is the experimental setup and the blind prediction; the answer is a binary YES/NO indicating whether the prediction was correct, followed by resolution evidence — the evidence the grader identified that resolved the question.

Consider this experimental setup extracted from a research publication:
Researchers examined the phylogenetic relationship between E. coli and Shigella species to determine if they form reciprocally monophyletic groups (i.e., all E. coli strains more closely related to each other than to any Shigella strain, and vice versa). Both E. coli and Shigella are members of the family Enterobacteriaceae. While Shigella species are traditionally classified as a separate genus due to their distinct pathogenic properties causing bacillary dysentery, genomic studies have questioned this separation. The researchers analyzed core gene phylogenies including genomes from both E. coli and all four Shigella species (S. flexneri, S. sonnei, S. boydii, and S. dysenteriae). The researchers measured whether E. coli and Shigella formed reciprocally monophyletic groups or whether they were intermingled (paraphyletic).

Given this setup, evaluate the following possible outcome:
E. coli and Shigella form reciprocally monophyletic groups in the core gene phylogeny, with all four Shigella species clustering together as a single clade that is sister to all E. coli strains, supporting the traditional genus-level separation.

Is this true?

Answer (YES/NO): NO